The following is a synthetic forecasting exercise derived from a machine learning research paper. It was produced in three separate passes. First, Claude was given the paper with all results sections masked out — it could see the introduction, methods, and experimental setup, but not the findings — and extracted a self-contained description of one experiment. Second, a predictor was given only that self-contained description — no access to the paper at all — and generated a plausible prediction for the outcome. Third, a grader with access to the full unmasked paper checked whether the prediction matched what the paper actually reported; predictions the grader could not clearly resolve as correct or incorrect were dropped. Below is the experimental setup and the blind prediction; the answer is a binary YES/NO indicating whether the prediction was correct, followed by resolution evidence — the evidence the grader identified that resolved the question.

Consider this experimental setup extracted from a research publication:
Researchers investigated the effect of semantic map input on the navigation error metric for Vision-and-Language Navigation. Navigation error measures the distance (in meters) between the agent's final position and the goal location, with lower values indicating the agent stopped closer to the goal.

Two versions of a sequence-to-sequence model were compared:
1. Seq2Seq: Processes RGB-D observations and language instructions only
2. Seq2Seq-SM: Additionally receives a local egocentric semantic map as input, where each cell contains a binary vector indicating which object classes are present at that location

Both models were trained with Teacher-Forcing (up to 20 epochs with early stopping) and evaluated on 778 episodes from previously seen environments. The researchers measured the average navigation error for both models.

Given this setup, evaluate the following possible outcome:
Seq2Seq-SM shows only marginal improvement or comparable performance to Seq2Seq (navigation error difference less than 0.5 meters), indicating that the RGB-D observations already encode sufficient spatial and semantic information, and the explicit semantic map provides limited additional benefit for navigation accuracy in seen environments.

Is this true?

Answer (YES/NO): YES